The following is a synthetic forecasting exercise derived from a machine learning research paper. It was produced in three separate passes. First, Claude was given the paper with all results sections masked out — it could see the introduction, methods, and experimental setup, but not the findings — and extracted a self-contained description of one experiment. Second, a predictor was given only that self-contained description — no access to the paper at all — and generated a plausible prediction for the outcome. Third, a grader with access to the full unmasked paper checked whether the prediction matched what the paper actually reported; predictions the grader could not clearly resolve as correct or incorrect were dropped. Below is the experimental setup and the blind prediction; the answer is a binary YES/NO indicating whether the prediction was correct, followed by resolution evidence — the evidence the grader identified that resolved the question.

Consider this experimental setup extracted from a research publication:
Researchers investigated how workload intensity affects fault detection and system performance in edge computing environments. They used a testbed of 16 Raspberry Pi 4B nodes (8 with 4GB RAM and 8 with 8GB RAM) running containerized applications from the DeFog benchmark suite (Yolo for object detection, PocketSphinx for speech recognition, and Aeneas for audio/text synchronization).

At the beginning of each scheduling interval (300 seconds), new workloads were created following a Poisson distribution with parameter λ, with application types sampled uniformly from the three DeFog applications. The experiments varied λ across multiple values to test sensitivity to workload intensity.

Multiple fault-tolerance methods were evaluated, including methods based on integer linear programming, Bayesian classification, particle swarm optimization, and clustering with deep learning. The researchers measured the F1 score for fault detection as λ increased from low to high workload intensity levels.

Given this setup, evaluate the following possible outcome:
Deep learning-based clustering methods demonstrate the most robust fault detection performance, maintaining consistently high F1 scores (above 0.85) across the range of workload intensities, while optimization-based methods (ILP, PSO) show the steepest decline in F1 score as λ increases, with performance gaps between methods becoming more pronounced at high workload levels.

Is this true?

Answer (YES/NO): NO